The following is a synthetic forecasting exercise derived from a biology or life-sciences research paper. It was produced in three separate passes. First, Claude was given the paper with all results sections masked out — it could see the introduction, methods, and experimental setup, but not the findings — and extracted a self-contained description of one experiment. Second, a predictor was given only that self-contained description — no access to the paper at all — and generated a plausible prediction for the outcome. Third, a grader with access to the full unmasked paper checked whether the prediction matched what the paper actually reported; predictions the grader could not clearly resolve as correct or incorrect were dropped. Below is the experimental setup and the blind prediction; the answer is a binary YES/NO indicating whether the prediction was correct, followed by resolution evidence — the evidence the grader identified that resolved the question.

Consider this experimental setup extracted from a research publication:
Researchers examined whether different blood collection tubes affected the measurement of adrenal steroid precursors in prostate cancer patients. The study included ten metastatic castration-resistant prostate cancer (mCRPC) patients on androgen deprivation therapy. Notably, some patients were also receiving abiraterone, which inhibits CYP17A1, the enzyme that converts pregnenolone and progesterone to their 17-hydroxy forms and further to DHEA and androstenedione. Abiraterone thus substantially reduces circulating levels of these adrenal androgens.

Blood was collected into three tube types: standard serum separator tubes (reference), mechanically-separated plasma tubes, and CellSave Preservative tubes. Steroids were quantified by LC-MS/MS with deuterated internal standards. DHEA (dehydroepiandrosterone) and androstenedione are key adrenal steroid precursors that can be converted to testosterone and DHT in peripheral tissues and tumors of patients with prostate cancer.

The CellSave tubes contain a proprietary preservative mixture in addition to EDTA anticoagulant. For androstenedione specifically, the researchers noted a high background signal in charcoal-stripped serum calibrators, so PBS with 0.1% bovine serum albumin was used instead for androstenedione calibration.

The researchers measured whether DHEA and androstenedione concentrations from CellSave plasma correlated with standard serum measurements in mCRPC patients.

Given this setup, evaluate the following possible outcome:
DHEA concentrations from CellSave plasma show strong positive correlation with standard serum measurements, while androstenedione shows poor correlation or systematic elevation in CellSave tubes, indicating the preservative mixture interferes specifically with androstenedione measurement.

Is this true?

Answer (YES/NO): NO